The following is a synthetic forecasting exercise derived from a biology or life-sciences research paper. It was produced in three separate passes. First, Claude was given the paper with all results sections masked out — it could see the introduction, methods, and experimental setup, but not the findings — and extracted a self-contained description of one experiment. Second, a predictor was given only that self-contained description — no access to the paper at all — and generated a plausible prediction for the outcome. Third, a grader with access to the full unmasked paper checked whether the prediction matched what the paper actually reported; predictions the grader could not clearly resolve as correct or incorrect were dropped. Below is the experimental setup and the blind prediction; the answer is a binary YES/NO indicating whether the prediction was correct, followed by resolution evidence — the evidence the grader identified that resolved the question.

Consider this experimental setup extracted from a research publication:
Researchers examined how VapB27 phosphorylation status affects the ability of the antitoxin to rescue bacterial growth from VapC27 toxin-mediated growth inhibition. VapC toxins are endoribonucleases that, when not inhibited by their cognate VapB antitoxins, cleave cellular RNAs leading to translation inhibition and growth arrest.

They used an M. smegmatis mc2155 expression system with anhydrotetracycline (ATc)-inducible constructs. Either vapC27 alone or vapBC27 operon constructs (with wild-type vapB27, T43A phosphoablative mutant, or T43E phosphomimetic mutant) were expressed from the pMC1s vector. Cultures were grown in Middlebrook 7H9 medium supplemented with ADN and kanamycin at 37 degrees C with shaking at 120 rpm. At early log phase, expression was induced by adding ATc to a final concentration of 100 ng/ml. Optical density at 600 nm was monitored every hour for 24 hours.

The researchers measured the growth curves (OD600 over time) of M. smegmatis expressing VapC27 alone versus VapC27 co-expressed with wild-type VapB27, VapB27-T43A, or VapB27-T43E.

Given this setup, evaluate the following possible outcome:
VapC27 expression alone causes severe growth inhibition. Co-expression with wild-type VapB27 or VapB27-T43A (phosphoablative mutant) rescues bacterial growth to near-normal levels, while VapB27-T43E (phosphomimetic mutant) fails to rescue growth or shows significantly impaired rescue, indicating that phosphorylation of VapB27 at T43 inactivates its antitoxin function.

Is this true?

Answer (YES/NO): NO